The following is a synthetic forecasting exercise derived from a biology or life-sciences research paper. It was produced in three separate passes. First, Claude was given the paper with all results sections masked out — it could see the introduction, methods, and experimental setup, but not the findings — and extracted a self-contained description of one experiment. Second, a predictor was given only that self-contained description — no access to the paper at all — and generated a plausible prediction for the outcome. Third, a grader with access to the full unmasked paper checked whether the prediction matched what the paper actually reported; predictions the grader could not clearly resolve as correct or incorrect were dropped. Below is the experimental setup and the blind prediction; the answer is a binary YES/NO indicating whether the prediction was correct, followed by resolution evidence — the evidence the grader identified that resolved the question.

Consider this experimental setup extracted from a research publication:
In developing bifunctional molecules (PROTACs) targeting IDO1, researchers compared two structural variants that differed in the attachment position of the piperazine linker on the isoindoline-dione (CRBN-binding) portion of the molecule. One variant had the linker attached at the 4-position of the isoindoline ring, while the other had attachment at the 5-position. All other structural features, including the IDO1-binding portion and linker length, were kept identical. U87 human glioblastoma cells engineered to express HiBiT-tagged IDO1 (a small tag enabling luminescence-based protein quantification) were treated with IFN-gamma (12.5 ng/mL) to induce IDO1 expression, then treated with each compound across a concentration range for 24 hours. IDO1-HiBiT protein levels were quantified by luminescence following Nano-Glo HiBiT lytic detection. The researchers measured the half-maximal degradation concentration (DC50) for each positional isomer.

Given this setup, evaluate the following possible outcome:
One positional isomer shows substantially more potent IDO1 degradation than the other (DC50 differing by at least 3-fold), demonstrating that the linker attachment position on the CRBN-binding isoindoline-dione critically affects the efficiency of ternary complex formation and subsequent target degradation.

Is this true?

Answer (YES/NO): YES